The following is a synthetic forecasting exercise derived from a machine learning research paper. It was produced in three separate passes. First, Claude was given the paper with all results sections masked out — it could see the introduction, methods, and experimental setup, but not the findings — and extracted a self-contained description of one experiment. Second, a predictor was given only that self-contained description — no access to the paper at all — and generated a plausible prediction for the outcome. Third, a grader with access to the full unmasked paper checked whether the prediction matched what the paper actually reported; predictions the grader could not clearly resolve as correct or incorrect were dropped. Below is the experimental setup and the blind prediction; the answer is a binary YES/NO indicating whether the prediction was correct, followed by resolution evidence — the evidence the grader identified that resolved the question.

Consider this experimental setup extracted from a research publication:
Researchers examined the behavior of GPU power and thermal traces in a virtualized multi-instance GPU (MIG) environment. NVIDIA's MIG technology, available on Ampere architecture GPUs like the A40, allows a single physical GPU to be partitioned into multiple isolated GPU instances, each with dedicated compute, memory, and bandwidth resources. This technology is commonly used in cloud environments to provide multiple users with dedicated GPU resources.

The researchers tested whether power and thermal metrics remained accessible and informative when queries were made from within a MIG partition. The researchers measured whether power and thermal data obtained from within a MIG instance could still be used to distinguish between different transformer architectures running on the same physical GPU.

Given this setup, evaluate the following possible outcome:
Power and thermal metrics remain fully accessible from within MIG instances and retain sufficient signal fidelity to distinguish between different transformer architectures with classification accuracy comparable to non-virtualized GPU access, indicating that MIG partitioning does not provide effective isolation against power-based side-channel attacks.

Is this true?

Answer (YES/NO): YES